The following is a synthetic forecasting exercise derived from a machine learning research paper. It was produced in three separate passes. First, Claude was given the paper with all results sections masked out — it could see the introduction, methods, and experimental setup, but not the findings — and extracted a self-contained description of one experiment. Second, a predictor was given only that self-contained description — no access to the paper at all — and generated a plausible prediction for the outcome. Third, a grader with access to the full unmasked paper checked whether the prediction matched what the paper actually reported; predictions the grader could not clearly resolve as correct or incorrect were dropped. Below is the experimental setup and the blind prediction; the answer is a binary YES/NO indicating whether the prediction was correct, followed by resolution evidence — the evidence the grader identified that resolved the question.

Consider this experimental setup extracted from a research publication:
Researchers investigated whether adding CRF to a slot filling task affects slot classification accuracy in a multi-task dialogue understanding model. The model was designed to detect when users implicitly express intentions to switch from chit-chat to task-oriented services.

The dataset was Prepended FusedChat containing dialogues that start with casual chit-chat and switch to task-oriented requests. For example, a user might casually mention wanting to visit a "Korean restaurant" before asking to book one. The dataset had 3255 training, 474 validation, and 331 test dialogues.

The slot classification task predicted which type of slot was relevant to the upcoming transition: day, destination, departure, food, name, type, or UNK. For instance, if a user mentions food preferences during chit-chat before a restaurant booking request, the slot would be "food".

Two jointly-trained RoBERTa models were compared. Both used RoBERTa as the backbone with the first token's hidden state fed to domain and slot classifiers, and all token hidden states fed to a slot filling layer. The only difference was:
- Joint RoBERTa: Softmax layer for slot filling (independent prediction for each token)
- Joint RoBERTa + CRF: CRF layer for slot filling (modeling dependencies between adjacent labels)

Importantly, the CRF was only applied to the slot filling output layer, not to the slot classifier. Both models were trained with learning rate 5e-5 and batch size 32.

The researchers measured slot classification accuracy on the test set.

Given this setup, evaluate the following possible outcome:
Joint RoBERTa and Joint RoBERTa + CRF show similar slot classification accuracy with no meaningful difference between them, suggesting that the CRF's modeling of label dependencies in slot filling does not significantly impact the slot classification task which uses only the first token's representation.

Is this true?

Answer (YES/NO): NO